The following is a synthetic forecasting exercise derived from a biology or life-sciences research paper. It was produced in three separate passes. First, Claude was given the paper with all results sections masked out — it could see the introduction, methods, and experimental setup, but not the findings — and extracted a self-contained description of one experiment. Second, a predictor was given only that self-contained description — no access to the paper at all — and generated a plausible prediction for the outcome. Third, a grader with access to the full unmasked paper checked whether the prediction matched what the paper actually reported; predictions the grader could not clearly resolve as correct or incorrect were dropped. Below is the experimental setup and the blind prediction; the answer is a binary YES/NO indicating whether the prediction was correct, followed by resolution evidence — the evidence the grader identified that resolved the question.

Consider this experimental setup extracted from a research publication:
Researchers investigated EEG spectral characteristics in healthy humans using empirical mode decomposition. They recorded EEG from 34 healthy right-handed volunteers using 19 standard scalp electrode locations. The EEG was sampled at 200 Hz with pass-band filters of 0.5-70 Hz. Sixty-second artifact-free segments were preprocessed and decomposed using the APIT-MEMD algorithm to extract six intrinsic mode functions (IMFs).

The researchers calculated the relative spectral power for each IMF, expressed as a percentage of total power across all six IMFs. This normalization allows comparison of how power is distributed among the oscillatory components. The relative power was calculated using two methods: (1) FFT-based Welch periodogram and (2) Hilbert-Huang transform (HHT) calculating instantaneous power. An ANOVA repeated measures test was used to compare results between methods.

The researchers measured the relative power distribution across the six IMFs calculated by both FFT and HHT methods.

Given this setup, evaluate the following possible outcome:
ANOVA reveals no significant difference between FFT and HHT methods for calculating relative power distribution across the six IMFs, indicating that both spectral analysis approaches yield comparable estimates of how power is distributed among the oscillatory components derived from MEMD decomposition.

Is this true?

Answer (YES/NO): NO